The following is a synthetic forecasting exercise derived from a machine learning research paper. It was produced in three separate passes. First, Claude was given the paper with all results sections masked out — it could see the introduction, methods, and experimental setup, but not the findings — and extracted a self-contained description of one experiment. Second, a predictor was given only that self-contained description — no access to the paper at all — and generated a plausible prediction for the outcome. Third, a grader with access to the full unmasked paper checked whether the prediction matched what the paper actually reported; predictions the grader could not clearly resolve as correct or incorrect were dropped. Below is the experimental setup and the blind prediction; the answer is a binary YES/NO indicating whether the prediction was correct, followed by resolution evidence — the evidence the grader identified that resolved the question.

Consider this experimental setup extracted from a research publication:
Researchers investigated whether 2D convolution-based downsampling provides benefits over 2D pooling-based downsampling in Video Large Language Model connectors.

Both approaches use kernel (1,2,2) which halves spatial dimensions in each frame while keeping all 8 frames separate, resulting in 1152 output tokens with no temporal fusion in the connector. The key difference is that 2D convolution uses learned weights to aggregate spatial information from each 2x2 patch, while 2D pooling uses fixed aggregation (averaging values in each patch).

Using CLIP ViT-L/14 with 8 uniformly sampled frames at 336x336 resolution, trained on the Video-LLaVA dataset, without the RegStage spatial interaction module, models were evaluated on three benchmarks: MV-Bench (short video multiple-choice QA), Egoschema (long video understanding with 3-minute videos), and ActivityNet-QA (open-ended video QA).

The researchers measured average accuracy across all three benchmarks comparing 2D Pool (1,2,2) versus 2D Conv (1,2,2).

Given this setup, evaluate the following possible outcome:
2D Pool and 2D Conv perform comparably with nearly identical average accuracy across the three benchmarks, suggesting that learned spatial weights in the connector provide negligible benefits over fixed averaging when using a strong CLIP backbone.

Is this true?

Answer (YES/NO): NO